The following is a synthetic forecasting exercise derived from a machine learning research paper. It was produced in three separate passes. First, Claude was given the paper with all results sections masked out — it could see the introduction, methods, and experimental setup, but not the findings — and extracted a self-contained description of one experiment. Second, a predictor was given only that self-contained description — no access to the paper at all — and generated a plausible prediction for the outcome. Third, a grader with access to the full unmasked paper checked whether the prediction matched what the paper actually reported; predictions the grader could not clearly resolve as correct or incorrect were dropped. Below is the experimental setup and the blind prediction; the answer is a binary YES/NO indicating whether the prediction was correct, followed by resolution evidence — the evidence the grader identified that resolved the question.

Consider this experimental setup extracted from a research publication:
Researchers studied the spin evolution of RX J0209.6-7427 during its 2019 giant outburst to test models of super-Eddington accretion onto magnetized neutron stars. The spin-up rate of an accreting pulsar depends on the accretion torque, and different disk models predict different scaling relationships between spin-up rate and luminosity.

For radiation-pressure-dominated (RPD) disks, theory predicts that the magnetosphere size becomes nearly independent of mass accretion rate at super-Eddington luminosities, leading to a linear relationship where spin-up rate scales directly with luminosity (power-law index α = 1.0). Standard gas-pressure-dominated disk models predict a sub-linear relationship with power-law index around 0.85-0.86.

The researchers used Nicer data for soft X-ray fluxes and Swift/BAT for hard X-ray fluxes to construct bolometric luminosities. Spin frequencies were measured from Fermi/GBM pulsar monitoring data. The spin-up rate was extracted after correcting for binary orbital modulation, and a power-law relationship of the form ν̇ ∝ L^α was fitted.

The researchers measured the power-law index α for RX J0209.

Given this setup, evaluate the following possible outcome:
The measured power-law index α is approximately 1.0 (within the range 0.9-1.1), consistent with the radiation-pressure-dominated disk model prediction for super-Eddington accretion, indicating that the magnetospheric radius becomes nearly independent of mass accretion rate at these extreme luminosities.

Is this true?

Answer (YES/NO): YES